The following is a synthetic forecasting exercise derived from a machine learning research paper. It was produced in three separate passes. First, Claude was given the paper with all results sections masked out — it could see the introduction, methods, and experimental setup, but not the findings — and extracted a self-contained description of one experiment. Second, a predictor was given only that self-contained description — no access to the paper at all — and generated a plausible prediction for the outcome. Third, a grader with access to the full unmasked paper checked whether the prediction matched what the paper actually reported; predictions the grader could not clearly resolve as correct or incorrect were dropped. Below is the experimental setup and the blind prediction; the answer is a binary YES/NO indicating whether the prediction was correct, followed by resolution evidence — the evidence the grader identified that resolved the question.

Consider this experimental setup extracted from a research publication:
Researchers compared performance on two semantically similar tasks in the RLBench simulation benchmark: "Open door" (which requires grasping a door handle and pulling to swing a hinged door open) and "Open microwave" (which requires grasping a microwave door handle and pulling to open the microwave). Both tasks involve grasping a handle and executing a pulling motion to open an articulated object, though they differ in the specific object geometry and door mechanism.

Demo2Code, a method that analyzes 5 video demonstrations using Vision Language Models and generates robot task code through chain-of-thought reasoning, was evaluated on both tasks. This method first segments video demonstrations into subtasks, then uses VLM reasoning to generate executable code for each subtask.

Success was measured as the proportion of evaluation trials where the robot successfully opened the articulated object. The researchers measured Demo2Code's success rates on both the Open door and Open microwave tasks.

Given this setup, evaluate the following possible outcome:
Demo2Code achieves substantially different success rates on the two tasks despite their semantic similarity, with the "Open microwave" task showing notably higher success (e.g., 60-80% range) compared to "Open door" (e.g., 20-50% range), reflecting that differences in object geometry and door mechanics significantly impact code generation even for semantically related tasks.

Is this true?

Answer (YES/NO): NO